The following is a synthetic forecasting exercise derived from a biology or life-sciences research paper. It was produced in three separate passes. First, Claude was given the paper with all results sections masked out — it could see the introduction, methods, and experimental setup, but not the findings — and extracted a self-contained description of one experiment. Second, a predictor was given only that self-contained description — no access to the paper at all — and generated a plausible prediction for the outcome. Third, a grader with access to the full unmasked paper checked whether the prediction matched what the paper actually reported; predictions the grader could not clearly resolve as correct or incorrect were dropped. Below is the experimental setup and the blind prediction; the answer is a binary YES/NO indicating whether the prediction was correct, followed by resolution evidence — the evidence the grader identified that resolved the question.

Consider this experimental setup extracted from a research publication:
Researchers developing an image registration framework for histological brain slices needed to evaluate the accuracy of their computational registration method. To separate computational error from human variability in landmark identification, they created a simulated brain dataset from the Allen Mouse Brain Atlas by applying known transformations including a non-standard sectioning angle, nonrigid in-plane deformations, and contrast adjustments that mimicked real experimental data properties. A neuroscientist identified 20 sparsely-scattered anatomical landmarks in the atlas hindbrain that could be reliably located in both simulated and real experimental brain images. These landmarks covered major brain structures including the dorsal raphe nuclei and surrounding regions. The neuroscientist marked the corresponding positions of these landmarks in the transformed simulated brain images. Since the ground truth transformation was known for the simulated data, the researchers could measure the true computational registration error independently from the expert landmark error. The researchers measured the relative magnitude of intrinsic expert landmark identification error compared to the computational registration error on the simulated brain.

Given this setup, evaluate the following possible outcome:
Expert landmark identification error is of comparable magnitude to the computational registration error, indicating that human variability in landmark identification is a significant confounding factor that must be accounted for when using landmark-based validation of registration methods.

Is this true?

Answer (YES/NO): NO